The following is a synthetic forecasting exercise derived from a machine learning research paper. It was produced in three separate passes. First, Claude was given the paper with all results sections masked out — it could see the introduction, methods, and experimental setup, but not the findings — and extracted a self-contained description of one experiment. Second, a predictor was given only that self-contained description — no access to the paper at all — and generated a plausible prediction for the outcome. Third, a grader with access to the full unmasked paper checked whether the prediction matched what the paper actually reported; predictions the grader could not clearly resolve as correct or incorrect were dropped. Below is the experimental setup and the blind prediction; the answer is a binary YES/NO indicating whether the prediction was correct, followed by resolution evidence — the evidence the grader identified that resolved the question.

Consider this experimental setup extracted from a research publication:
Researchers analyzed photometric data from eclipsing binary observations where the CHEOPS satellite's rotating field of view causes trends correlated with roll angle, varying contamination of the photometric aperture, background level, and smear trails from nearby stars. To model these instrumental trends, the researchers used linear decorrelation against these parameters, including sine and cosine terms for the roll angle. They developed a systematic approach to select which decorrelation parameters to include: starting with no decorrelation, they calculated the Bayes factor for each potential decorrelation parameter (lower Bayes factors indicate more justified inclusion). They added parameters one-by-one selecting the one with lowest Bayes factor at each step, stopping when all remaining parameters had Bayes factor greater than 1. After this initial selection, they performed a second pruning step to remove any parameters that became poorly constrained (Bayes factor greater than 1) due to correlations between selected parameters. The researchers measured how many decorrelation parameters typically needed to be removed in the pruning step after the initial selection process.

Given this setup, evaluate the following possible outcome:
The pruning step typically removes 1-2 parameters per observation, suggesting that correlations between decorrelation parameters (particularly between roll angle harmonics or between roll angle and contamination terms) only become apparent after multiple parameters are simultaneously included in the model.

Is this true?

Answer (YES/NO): YES